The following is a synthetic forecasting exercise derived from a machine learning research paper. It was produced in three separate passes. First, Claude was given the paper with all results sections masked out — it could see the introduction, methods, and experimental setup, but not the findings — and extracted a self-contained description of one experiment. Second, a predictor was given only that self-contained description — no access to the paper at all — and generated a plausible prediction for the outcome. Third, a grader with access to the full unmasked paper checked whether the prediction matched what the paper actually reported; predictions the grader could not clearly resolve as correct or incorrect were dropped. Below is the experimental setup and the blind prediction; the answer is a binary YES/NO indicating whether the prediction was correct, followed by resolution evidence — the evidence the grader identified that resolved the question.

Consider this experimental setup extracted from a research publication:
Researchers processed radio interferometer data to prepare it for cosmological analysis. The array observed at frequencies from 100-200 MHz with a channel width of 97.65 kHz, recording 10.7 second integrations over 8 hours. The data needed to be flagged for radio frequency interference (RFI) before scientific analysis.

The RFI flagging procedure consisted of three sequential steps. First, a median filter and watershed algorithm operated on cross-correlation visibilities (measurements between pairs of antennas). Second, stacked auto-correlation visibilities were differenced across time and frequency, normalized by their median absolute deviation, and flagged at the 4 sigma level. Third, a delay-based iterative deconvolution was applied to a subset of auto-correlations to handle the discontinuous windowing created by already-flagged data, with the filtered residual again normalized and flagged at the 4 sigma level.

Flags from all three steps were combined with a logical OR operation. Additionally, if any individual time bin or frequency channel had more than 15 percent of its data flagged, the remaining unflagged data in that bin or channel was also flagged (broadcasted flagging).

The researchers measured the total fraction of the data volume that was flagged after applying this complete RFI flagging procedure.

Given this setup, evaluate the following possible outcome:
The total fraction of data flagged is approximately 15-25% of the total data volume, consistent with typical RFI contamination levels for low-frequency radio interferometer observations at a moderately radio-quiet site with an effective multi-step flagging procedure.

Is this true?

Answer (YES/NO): NO